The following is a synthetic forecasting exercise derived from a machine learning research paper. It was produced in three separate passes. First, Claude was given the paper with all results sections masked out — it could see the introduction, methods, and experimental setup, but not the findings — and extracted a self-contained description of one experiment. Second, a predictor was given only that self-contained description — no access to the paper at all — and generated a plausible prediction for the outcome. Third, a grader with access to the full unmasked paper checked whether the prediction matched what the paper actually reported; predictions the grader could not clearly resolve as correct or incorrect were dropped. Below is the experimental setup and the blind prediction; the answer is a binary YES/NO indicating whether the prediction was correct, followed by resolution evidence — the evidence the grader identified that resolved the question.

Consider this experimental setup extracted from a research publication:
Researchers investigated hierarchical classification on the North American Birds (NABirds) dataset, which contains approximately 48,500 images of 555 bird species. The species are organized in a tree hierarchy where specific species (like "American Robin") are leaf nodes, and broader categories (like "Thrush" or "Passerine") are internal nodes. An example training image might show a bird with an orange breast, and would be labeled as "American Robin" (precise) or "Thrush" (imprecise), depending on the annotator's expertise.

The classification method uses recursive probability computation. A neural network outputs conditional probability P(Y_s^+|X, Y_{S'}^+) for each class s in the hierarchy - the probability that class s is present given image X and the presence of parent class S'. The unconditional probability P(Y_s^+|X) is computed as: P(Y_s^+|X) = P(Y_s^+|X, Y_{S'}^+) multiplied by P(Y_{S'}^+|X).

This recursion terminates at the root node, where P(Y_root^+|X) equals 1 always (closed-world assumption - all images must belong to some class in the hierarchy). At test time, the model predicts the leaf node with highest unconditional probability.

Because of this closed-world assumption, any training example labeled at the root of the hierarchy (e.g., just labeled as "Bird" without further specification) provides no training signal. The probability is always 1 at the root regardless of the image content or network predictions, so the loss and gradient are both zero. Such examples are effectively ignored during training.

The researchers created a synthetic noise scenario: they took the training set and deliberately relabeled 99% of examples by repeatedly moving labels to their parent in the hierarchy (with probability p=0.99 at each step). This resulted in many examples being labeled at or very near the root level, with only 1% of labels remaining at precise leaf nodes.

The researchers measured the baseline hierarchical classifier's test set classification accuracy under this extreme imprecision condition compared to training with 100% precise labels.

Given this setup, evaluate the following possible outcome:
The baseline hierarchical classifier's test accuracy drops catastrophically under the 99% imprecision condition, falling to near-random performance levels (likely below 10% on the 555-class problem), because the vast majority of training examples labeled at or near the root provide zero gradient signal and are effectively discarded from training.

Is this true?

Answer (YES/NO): NO